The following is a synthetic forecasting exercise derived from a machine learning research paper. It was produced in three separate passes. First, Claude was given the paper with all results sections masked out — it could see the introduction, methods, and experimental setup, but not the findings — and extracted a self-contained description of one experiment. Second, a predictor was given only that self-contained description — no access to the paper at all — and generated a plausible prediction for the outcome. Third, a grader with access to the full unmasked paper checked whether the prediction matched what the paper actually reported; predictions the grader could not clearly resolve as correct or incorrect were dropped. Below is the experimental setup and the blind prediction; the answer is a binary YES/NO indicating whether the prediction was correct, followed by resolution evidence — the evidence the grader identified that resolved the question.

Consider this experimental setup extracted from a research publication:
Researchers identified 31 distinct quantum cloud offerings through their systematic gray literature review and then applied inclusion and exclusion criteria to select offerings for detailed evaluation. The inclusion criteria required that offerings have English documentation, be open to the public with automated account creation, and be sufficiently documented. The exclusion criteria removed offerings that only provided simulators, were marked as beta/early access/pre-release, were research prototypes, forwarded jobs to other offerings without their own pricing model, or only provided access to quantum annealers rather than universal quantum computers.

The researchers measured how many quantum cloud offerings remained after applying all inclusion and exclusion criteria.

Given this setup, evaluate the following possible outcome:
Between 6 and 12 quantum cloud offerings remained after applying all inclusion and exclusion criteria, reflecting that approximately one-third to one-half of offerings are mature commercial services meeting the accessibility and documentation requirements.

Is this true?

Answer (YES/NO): YES